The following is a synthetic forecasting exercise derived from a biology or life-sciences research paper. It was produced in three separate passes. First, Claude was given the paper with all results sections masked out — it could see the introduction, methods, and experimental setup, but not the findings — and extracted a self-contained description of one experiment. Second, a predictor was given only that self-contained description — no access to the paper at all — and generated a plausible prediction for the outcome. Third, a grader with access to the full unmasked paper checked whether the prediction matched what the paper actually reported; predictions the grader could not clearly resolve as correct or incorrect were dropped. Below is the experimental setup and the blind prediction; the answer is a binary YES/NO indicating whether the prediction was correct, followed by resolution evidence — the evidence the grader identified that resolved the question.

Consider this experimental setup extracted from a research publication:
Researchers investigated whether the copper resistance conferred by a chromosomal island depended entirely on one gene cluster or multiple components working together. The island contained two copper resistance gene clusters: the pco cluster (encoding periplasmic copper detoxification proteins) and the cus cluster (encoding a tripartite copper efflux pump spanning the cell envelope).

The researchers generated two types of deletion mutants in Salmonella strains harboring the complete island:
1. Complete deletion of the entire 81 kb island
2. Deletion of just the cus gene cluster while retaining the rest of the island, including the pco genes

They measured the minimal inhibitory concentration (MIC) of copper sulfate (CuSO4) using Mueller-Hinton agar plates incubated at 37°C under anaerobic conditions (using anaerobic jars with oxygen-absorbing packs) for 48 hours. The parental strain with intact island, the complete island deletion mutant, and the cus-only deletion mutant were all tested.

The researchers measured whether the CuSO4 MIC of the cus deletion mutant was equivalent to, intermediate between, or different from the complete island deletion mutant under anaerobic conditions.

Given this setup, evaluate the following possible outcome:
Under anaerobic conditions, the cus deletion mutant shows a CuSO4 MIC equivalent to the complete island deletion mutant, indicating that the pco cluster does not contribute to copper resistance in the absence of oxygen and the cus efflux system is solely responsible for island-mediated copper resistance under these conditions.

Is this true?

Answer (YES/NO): YES